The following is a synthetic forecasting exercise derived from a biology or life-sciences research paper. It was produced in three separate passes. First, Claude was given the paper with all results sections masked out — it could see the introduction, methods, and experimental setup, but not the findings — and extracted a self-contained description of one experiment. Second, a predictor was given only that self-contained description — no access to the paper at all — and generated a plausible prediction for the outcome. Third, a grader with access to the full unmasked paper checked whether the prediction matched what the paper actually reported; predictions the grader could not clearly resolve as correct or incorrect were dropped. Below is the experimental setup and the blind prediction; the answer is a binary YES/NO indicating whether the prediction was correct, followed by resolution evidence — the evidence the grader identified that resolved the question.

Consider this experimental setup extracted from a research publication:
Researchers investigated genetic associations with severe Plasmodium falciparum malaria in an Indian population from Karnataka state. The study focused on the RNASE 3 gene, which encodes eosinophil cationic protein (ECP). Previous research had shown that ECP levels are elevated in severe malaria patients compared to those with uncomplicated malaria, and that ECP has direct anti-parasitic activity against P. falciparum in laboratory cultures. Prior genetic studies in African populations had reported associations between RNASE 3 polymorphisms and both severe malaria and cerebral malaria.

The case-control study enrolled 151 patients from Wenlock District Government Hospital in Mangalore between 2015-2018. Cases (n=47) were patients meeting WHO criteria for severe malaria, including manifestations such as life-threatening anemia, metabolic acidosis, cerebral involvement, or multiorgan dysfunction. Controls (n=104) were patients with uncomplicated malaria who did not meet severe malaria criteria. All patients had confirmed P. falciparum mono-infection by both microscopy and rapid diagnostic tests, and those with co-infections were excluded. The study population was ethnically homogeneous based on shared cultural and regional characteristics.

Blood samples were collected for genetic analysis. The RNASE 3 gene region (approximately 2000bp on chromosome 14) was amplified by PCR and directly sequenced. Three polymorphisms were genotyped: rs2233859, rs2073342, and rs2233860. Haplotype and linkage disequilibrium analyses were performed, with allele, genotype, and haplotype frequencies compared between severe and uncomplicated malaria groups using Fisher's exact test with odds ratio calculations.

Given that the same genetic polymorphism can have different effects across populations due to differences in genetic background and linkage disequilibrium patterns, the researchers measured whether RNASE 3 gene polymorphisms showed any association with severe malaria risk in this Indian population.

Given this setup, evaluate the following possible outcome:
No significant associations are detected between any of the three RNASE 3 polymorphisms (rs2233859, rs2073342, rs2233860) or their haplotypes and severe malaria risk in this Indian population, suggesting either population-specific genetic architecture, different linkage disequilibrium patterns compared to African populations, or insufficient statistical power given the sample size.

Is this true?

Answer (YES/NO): NO